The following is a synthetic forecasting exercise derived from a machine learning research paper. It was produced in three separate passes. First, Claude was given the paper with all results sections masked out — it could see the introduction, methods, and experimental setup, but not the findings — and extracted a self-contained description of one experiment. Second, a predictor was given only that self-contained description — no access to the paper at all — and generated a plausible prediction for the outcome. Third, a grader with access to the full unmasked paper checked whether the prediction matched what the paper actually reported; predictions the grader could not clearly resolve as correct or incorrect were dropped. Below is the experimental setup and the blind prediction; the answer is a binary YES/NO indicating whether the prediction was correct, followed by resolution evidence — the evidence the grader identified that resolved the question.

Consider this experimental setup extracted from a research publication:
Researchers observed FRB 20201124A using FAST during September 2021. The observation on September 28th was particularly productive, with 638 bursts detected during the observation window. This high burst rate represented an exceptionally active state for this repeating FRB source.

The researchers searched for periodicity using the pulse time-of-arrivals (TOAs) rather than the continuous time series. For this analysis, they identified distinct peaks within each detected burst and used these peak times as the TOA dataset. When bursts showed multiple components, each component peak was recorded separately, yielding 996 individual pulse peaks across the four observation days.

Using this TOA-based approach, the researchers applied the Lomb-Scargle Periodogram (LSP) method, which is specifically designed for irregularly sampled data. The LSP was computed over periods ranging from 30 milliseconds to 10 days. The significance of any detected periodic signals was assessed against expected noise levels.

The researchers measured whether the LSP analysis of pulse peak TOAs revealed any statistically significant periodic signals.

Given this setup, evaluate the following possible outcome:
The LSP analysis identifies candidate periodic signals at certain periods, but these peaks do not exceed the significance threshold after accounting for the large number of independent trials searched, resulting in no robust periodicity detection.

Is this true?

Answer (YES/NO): NO